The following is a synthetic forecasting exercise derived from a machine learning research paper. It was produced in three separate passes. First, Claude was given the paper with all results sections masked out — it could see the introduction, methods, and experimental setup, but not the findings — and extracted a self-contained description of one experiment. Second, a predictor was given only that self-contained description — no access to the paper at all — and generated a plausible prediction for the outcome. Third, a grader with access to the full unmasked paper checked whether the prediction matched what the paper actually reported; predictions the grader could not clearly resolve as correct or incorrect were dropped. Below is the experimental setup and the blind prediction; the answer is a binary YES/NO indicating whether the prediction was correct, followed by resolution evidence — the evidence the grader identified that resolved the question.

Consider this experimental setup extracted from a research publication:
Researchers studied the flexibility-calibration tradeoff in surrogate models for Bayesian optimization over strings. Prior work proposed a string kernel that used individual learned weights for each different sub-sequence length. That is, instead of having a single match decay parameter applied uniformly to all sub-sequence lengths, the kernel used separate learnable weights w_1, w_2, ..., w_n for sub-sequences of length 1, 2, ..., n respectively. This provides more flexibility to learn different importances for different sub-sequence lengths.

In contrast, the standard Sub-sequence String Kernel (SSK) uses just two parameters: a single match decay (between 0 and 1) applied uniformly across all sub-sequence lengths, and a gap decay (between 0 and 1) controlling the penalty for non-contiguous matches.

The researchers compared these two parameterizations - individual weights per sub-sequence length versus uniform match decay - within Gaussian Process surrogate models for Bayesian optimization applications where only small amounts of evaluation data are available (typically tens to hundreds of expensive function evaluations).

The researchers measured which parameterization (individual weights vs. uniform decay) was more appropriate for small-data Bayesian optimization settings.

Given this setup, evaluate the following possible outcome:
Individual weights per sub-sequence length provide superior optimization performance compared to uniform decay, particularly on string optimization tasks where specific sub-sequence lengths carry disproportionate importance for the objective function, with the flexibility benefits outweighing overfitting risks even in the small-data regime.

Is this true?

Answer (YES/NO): NO